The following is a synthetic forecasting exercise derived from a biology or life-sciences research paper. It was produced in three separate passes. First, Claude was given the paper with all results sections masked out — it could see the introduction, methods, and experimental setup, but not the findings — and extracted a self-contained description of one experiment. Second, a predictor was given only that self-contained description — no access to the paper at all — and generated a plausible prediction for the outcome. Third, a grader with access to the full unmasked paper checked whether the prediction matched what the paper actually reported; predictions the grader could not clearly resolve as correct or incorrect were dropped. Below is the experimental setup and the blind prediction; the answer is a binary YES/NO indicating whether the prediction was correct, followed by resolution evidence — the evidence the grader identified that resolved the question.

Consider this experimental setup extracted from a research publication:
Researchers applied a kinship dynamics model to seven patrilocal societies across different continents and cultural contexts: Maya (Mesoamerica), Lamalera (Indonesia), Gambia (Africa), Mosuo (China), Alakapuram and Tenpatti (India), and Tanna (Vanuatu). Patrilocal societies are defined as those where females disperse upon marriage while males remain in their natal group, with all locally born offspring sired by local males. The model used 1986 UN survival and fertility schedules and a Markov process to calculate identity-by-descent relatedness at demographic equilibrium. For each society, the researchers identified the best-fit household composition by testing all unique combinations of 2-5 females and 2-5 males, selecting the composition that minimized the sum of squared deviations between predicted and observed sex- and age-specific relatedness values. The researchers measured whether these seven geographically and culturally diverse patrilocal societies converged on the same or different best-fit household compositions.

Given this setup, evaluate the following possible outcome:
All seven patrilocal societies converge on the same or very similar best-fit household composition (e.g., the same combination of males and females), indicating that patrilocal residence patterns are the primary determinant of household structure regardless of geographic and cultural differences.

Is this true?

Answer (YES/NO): YES